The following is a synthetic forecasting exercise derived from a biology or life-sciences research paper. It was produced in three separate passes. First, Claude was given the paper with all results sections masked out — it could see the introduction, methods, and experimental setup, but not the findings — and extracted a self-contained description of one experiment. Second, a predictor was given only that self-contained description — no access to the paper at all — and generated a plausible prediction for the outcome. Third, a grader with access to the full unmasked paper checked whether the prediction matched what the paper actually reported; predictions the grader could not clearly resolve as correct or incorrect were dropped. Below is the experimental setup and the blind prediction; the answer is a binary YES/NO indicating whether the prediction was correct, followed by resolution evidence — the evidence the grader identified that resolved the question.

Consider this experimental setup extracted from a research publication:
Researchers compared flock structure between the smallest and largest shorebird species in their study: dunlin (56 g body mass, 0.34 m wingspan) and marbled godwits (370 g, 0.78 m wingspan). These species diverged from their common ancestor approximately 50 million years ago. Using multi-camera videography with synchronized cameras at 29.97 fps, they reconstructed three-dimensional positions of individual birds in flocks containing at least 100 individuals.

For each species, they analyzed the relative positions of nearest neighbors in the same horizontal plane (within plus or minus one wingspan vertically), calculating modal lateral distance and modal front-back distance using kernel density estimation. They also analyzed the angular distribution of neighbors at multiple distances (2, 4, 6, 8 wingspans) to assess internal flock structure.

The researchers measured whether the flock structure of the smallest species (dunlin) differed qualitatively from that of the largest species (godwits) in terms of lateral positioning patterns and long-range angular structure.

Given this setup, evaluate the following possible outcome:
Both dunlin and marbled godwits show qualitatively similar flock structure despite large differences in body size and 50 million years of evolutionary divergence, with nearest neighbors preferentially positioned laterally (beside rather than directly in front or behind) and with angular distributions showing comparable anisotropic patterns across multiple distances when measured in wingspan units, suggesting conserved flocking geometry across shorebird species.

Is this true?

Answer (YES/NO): YES